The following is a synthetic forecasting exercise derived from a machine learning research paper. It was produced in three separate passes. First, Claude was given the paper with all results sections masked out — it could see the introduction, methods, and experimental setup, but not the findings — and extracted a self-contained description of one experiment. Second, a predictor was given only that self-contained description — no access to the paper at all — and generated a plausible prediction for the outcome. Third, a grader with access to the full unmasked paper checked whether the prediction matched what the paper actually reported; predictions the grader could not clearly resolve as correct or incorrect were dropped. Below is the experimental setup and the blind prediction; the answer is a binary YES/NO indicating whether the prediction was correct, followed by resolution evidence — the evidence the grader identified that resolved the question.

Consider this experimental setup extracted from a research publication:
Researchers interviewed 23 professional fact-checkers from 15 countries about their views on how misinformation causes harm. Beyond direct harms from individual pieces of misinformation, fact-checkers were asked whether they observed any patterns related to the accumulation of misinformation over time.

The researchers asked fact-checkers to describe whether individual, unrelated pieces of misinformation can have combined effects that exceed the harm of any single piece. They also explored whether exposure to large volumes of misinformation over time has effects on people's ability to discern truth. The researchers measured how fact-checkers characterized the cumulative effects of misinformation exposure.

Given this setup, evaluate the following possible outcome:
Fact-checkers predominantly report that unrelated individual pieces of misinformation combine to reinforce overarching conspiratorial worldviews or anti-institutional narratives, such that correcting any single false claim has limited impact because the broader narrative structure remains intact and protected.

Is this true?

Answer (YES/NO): NO